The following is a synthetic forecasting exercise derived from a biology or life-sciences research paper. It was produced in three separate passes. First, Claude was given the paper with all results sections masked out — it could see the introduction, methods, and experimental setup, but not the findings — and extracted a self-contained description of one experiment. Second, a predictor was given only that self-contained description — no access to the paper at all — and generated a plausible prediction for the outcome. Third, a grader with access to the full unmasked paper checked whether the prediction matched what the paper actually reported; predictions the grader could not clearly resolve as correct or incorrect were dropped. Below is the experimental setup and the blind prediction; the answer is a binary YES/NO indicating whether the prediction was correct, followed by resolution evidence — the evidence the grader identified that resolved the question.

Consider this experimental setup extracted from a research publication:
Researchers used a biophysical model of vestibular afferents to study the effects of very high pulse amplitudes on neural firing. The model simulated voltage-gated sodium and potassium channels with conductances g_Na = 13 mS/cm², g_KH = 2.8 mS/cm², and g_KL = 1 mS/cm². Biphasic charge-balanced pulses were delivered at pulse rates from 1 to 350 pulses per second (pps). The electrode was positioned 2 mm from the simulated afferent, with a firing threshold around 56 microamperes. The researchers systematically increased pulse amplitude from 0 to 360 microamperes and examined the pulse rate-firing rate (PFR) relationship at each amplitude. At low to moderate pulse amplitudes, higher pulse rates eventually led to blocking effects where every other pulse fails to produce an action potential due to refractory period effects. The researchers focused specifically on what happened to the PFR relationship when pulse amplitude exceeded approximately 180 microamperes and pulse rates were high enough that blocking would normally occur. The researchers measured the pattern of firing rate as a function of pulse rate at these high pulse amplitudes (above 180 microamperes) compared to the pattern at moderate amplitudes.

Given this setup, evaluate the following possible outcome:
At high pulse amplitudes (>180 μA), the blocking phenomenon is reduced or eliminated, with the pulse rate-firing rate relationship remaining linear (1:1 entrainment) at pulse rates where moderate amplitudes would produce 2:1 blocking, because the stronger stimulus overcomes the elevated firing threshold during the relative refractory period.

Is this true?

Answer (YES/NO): NO